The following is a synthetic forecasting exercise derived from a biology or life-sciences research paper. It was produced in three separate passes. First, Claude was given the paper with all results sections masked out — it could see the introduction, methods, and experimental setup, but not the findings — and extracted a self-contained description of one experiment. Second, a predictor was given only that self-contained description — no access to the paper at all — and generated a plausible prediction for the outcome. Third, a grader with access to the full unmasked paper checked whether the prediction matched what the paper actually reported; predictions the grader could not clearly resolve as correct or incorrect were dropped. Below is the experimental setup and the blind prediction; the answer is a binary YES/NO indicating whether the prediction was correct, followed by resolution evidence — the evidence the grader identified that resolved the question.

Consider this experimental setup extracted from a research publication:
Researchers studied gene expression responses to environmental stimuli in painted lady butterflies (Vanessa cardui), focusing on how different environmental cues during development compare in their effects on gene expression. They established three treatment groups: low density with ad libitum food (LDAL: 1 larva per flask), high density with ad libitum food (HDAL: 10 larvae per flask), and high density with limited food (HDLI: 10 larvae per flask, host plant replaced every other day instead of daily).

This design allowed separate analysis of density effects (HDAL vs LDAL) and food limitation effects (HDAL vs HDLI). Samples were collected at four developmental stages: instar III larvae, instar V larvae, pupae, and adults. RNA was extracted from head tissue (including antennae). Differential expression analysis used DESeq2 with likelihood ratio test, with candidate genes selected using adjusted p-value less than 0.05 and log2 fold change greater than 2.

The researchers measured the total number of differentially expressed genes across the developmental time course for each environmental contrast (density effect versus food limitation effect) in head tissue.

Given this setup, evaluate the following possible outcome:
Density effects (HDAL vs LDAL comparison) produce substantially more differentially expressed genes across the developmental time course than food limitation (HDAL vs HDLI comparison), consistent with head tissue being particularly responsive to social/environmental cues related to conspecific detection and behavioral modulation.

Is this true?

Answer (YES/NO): NO